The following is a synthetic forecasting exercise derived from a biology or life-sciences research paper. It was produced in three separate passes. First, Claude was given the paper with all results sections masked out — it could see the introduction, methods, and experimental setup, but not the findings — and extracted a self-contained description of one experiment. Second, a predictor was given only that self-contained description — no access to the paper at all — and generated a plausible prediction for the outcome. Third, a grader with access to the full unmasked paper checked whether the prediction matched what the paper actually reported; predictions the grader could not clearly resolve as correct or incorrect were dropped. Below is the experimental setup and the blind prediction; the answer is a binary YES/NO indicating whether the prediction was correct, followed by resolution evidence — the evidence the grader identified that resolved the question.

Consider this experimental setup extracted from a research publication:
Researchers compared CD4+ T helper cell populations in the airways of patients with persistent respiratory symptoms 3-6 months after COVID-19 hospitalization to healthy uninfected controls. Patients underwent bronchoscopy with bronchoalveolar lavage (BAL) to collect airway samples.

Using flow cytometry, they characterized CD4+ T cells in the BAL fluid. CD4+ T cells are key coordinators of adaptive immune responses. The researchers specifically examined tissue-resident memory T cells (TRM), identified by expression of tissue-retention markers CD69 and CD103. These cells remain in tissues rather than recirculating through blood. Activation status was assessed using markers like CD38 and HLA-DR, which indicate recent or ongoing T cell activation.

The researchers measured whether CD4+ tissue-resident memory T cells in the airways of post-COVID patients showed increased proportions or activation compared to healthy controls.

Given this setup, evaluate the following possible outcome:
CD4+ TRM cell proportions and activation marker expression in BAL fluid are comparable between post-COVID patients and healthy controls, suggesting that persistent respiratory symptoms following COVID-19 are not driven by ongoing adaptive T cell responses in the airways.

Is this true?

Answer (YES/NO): NO